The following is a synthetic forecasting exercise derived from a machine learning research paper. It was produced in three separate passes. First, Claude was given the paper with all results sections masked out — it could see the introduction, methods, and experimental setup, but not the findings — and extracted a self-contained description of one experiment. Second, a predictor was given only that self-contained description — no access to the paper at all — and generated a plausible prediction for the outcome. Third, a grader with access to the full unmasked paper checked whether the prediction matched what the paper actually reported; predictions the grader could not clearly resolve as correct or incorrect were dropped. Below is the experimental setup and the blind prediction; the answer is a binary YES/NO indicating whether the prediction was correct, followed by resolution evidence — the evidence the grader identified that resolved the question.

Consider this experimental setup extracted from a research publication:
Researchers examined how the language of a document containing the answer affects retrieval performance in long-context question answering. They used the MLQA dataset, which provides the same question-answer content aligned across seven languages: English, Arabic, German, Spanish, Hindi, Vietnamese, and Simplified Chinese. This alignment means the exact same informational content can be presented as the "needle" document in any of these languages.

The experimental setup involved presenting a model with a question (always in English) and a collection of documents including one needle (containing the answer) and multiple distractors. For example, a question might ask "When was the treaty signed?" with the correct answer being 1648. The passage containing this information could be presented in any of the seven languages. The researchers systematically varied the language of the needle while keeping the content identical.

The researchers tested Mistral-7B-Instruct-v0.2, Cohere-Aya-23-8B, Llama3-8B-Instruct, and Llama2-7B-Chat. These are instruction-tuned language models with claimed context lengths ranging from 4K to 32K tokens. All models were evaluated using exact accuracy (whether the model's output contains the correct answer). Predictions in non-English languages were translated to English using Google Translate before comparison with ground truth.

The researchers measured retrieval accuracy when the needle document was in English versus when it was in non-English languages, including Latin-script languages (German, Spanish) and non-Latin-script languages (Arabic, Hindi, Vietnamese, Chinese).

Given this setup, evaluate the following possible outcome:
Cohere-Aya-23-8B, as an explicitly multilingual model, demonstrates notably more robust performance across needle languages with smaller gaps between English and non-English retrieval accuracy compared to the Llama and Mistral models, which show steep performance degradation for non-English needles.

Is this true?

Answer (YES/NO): YES